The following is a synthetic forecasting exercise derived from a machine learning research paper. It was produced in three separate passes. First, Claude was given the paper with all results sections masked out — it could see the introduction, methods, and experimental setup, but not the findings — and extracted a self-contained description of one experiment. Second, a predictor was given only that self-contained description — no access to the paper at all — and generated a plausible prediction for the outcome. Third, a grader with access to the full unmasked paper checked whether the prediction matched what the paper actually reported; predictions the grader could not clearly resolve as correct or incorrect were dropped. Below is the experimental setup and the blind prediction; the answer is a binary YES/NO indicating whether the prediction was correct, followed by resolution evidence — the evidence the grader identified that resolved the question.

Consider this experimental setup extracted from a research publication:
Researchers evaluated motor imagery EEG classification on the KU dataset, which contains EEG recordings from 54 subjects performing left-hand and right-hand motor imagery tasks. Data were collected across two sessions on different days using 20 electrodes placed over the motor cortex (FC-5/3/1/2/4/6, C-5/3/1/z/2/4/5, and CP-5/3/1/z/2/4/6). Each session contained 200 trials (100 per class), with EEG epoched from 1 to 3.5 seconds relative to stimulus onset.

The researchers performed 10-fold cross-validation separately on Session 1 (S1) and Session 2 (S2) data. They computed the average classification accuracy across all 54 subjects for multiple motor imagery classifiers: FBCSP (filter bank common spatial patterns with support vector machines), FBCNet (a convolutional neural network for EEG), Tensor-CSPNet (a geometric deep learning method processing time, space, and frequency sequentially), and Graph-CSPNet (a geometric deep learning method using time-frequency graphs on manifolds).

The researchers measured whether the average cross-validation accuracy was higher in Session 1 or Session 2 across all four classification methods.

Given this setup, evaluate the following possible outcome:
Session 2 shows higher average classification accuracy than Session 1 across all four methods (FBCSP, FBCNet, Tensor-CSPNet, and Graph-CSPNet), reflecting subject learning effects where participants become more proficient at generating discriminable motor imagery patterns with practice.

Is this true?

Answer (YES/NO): YES